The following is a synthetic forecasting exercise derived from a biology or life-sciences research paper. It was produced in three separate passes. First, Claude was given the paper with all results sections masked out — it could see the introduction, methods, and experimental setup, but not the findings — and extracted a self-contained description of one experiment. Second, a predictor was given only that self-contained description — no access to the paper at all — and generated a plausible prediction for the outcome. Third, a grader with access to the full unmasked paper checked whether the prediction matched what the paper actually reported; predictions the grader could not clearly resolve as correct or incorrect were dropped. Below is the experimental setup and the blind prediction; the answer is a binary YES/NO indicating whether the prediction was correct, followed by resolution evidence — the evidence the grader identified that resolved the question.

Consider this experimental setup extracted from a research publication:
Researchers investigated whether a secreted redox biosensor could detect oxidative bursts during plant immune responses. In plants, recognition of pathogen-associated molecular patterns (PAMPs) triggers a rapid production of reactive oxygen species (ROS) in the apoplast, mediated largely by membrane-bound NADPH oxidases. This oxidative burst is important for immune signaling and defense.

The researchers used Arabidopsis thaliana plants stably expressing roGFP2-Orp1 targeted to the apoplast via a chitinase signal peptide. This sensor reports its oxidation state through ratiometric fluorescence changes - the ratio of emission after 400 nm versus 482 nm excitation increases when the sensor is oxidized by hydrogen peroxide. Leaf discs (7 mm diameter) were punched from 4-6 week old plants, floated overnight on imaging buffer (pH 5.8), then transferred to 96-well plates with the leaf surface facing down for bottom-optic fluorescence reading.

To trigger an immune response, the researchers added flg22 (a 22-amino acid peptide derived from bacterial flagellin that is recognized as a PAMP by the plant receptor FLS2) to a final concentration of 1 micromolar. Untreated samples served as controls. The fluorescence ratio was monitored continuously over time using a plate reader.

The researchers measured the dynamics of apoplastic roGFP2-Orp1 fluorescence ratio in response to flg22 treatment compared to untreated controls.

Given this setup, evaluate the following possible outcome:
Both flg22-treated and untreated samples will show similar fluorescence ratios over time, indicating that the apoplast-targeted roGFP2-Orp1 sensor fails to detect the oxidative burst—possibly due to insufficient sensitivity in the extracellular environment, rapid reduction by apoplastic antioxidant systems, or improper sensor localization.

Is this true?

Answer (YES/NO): NO